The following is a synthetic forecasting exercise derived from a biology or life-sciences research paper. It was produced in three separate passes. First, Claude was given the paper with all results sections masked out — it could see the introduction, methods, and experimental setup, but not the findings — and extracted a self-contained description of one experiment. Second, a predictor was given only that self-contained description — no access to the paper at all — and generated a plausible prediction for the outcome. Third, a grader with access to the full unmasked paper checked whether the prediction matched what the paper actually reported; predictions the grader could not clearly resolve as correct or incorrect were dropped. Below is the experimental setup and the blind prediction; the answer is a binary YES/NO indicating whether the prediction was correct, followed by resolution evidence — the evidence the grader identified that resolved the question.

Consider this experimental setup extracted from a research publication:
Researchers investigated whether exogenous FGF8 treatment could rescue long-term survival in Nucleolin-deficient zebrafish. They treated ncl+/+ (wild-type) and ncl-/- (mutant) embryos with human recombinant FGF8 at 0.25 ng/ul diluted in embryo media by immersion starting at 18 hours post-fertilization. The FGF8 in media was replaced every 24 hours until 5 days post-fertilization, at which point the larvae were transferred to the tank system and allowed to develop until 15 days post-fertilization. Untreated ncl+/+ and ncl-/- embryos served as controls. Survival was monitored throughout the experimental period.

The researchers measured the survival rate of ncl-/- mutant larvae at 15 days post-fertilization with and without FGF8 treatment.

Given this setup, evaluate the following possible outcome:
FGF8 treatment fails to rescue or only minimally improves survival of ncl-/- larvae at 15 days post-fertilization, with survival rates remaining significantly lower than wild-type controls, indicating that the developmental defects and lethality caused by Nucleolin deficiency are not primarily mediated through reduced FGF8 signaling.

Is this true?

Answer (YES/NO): NO